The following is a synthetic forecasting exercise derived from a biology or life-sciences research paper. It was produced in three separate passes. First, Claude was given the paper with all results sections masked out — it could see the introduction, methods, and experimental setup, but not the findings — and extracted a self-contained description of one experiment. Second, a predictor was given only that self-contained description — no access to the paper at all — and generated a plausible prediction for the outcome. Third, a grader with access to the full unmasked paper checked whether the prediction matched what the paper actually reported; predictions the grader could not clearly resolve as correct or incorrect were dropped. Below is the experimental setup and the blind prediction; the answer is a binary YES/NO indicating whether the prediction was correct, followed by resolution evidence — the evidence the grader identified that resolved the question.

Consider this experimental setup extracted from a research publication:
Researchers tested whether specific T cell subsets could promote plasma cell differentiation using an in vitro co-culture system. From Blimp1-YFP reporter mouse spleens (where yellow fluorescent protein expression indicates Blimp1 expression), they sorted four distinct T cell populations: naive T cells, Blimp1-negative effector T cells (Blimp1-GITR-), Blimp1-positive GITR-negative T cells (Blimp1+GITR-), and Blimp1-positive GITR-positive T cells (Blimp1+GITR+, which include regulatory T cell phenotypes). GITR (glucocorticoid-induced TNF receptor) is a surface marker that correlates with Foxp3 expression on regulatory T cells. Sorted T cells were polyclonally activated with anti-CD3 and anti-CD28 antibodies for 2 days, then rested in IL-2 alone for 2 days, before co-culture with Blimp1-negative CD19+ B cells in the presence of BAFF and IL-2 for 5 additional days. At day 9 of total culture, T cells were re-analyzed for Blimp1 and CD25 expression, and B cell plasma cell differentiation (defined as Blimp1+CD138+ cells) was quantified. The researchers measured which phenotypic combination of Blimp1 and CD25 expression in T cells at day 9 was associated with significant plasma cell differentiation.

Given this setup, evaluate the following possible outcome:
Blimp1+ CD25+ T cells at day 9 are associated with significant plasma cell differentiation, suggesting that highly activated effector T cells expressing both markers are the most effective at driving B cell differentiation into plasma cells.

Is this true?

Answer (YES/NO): NO